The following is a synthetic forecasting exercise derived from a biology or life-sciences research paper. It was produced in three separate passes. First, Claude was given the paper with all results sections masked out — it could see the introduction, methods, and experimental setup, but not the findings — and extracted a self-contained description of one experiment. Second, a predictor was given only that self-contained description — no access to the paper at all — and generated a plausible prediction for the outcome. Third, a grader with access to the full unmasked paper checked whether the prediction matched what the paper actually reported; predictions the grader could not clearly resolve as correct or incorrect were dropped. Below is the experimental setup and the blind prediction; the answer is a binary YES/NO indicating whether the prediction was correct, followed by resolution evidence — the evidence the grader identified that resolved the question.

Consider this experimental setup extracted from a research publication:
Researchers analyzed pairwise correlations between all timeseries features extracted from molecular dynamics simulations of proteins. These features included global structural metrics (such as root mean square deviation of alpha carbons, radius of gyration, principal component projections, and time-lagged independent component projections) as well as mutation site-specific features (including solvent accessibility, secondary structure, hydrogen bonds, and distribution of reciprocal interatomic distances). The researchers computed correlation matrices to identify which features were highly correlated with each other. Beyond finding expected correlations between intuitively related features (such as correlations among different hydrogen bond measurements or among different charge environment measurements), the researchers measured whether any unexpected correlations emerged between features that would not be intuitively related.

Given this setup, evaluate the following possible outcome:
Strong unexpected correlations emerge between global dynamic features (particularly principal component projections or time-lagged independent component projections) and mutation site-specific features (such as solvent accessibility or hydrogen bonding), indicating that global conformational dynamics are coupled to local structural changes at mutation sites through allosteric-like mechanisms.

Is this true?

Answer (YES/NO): NO